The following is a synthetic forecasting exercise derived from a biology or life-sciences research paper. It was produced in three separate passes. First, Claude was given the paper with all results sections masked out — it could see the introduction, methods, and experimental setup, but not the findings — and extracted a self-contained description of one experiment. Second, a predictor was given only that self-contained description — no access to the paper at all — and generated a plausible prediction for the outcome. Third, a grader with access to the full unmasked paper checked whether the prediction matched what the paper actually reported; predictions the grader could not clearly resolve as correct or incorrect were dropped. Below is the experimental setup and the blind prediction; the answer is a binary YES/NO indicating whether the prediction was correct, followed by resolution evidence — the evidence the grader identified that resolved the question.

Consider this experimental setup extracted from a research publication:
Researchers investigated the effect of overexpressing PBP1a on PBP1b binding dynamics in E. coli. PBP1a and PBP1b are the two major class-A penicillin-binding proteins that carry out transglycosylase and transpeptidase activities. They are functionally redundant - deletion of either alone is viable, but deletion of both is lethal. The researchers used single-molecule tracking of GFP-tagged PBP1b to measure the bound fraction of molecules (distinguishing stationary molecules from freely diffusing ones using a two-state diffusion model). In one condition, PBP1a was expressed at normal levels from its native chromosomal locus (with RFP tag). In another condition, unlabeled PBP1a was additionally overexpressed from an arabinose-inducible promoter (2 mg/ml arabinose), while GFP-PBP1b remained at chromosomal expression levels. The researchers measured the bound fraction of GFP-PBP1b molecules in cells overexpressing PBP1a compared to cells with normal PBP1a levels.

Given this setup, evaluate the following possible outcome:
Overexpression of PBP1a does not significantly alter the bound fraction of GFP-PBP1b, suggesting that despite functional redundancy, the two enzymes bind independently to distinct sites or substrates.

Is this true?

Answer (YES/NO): NO